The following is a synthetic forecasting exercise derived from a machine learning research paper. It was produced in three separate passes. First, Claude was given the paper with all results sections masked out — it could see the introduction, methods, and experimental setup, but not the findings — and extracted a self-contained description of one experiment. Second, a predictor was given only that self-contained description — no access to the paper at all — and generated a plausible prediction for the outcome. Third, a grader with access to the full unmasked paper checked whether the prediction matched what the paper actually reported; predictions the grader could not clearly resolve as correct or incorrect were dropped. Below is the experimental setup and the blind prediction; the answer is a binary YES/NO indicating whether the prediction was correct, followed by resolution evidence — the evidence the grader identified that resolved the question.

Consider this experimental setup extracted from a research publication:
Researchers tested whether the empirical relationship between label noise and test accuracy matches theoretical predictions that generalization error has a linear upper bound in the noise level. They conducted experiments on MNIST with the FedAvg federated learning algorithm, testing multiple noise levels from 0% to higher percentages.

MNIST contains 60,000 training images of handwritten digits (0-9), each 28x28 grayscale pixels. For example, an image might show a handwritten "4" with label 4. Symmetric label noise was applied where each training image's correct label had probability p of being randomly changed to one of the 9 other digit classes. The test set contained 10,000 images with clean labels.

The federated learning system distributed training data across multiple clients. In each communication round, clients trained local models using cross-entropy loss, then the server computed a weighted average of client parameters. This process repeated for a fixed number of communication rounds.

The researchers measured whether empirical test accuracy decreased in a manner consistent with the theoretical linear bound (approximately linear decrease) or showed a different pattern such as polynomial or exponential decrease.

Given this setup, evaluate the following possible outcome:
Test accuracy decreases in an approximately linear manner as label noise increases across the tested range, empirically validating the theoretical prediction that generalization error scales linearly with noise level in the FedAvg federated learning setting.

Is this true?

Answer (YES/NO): YES